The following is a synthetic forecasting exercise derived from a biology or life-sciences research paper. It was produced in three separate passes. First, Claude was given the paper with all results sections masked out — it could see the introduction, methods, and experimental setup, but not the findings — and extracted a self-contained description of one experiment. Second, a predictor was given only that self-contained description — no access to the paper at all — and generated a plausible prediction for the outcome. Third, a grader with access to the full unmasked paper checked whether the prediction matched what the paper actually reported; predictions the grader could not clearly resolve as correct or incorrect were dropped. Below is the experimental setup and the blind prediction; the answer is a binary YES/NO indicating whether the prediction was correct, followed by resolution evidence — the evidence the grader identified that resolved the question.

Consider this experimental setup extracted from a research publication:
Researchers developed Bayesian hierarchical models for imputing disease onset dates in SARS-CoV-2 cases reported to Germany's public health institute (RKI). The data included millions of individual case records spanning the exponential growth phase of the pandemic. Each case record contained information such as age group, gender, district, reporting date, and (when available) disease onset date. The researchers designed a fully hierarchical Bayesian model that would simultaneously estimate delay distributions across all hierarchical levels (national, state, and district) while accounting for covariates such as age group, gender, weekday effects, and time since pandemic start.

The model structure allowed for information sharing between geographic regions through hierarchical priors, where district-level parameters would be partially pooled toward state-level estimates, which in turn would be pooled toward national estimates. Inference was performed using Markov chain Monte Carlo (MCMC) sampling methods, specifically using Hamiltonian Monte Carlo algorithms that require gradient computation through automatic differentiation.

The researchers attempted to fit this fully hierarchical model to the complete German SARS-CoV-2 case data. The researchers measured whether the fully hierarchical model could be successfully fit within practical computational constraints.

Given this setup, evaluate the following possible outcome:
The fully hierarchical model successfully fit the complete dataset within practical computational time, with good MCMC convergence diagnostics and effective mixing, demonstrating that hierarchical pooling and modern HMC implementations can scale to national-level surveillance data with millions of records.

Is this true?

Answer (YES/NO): NO